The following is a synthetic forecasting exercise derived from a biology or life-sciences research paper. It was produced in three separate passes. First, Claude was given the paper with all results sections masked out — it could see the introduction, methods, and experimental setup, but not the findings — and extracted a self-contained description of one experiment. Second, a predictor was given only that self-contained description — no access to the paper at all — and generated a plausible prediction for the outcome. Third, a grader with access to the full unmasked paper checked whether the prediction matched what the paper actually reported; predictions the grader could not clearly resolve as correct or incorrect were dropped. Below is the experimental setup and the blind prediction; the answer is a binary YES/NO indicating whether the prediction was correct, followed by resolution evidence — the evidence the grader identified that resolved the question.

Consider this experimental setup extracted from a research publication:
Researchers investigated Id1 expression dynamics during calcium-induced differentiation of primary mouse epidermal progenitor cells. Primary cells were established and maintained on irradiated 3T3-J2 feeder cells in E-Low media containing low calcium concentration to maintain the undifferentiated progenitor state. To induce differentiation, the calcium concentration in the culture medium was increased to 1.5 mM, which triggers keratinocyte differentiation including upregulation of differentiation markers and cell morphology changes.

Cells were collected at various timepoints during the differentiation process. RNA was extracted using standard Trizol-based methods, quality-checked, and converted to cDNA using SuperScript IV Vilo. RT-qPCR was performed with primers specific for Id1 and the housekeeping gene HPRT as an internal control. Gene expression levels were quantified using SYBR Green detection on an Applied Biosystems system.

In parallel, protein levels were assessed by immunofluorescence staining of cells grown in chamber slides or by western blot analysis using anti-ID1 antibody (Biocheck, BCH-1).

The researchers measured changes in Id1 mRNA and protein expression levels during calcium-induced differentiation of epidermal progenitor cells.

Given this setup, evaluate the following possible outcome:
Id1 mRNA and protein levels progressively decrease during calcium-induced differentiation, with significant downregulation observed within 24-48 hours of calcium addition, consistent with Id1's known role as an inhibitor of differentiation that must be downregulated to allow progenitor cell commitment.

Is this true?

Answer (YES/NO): NO